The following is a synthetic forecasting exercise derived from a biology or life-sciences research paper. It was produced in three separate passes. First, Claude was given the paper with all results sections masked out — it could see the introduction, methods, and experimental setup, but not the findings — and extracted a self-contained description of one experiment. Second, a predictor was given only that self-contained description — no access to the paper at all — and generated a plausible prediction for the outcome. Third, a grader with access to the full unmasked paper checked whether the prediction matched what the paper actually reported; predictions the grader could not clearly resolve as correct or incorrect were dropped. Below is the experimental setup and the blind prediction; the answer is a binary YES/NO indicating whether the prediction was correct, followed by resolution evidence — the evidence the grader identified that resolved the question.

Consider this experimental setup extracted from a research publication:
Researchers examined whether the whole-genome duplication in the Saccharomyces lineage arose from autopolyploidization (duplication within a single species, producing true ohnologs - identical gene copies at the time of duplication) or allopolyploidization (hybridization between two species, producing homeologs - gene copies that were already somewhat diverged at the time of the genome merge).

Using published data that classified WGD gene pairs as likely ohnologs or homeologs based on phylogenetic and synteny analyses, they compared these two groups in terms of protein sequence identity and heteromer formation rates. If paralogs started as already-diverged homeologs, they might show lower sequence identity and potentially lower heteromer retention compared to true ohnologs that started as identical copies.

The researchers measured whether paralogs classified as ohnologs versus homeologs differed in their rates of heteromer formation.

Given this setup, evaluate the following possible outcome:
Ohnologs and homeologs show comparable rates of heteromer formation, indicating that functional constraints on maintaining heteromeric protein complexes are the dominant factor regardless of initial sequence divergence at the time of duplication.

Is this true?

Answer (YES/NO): NO